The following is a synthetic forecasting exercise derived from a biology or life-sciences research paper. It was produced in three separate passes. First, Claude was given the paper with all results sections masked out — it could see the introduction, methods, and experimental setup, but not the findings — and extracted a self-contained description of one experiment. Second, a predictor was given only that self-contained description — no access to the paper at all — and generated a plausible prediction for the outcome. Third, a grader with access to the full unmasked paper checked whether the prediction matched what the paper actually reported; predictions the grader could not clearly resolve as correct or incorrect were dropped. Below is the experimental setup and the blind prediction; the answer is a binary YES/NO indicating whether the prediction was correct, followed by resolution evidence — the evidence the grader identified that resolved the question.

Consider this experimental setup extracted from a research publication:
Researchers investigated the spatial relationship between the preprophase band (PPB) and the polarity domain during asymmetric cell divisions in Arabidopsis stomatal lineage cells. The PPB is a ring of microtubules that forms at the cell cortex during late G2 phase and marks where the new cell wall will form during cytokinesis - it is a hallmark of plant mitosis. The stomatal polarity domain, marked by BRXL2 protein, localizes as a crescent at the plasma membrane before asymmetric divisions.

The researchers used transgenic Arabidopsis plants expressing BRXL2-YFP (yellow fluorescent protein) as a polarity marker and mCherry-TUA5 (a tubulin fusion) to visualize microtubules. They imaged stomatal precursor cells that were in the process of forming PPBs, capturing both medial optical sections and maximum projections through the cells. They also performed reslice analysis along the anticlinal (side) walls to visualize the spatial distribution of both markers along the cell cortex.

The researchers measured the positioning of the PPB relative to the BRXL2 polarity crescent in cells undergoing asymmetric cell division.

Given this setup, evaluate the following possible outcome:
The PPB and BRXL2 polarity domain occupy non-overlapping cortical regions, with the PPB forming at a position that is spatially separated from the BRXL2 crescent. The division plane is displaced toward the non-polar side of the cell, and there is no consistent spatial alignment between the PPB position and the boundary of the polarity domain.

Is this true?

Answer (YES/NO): NO